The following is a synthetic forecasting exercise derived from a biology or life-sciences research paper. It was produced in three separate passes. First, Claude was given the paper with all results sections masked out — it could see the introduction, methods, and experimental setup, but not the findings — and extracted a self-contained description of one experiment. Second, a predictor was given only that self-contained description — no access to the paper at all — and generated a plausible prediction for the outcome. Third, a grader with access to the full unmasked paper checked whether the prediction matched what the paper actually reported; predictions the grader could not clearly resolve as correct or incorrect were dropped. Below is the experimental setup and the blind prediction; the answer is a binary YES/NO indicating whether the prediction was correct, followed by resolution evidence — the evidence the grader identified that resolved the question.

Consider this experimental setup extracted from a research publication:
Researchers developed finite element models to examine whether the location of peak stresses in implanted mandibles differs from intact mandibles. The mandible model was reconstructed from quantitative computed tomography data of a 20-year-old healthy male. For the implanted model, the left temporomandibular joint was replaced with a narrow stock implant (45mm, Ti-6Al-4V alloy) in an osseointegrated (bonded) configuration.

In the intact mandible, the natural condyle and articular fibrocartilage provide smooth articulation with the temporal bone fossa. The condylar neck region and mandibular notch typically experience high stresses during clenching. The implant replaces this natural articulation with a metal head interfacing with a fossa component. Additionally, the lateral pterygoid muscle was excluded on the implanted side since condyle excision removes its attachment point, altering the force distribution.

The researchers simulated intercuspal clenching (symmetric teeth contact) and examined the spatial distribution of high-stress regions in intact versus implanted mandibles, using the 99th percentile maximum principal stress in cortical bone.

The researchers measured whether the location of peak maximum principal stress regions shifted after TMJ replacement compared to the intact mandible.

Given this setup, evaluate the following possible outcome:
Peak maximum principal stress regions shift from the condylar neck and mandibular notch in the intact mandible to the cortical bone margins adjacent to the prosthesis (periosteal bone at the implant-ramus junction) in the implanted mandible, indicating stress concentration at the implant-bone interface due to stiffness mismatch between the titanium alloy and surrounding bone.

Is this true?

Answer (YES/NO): NO